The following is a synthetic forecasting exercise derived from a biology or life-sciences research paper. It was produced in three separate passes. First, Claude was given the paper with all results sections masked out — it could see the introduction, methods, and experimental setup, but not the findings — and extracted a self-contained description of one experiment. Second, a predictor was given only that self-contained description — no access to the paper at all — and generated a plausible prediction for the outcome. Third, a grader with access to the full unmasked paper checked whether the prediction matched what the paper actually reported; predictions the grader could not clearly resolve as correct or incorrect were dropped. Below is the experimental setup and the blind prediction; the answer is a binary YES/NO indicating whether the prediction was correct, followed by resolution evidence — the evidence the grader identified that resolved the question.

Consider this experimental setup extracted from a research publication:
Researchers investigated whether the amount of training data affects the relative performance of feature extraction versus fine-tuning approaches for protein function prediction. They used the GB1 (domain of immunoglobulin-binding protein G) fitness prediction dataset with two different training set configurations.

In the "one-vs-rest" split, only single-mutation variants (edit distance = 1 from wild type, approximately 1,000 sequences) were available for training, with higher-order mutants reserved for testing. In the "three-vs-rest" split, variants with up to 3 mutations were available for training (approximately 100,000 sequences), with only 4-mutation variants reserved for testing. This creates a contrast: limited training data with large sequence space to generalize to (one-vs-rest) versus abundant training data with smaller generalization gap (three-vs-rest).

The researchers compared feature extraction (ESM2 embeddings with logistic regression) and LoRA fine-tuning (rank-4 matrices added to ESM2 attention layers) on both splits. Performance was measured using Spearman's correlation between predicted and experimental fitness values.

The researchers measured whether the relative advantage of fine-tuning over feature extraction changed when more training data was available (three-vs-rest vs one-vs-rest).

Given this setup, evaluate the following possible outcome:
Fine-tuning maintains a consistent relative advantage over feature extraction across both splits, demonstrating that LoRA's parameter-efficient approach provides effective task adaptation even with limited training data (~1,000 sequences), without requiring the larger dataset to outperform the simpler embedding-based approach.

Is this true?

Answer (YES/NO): NO